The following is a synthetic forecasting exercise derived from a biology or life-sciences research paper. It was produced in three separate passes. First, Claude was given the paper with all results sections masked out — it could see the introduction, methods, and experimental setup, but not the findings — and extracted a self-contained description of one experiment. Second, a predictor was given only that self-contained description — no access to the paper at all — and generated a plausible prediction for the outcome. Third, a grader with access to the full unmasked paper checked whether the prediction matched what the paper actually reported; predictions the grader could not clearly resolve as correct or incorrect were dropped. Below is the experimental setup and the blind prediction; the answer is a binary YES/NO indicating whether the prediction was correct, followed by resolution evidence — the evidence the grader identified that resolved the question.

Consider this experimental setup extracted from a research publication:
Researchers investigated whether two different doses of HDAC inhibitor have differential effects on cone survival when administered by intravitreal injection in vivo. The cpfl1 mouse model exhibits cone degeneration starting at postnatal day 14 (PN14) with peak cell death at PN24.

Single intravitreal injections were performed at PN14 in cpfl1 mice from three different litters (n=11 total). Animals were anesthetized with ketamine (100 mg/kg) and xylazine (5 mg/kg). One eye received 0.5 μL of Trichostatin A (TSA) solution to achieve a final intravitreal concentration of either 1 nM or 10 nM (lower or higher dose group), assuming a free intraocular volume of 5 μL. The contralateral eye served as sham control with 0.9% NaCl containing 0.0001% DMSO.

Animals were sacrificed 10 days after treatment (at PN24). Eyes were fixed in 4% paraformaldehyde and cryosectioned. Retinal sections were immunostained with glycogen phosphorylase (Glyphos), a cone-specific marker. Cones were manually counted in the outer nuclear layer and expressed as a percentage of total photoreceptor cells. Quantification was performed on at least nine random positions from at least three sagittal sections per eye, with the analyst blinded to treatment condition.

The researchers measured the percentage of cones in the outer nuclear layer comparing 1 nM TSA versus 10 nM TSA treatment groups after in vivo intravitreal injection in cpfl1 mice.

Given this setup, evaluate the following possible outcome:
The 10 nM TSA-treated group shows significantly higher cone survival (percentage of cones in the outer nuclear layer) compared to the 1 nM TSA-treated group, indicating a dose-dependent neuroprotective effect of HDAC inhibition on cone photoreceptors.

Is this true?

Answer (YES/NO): NO